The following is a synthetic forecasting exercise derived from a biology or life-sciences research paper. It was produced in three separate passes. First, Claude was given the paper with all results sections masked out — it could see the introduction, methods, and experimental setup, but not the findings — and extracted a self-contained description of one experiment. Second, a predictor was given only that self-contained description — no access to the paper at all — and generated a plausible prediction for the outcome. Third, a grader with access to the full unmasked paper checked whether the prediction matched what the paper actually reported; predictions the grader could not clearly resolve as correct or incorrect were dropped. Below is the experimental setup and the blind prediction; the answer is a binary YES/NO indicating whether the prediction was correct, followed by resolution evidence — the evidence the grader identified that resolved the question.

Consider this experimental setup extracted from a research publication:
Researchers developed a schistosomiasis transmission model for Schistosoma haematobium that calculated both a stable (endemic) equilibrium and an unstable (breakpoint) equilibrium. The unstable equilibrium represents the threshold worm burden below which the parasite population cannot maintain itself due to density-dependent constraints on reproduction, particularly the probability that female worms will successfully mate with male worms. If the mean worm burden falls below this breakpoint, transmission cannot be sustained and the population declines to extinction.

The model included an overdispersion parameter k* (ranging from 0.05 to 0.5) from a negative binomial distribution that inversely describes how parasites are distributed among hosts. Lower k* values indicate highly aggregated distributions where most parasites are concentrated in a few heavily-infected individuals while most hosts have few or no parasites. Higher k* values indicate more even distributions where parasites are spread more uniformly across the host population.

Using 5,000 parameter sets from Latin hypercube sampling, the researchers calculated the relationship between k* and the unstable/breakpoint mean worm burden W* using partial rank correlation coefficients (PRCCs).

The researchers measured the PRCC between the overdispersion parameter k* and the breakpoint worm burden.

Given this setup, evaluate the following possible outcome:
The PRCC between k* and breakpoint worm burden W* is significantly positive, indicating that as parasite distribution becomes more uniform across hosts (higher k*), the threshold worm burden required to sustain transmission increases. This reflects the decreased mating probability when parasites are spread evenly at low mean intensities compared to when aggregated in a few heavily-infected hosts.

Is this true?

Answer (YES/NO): YES